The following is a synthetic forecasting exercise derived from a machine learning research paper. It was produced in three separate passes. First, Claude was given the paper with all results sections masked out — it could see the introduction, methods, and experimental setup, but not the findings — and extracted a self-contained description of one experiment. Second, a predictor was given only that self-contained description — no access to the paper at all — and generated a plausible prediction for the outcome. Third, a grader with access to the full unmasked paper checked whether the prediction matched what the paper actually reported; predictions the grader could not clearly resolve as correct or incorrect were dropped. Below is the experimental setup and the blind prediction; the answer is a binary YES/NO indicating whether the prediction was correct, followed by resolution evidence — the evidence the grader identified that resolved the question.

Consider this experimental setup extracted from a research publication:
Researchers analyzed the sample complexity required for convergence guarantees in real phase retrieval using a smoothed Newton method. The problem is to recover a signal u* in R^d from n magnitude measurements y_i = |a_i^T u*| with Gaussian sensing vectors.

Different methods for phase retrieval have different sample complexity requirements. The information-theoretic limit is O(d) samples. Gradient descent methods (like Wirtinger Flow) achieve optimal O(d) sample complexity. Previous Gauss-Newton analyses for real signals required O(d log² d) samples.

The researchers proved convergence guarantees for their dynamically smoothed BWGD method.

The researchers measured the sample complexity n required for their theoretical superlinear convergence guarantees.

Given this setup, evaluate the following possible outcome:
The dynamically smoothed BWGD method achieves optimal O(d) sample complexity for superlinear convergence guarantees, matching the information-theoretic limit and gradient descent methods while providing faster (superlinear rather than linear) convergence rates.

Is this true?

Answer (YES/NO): NO